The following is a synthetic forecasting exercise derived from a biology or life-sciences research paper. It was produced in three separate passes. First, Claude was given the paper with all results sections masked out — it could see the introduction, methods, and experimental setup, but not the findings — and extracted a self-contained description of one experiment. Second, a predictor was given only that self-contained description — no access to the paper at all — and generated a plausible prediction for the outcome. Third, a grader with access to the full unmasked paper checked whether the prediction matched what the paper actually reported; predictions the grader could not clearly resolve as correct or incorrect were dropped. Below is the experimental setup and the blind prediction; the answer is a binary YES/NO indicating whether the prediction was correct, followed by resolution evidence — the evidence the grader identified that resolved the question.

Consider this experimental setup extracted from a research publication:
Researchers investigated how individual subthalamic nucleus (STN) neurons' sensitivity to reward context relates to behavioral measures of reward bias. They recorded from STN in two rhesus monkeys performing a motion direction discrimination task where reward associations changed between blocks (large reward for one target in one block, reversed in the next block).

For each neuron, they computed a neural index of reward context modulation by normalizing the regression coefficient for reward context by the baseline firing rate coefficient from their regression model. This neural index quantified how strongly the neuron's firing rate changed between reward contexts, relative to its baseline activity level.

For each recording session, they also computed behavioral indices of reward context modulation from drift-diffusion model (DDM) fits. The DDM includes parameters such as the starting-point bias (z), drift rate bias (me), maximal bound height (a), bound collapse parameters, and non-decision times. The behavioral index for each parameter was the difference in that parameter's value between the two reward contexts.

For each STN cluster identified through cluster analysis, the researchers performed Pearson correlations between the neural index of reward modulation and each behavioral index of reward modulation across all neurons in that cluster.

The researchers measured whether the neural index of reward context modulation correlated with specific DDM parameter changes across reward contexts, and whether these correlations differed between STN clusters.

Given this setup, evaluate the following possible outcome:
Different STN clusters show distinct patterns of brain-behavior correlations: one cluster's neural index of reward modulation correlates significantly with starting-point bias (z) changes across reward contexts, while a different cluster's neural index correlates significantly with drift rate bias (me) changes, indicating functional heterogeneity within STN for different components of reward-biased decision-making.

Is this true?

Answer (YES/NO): NO